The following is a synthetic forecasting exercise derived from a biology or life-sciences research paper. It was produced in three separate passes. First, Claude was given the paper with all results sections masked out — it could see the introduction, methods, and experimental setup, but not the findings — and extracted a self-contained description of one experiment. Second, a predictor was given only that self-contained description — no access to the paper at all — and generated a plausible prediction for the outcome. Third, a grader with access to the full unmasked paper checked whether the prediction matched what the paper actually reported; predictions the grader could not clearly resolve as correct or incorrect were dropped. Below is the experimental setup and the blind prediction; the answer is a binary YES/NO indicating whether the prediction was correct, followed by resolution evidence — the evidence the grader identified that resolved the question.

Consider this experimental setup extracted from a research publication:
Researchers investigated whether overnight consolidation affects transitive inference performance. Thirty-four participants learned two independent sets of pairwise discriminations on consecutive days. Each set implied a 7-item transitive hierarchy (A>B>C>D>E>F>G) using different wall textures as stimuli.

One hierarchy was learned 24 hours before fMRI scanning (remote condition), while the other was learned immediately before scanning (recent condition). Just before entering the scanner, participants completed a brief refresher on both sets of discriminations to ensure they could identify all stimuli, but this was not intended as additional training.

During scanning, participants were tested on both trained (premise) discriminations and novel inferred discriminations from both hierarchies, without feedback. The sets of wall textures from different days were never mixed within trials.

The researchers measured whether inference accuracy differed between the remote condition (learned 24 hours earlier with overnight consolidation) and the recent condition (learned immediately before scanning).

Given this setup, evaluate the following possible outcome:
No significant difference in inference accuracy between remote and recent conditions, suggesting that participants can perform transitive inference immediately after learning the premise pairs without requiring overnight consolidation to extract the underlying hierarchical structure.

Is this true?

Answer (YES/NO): YES